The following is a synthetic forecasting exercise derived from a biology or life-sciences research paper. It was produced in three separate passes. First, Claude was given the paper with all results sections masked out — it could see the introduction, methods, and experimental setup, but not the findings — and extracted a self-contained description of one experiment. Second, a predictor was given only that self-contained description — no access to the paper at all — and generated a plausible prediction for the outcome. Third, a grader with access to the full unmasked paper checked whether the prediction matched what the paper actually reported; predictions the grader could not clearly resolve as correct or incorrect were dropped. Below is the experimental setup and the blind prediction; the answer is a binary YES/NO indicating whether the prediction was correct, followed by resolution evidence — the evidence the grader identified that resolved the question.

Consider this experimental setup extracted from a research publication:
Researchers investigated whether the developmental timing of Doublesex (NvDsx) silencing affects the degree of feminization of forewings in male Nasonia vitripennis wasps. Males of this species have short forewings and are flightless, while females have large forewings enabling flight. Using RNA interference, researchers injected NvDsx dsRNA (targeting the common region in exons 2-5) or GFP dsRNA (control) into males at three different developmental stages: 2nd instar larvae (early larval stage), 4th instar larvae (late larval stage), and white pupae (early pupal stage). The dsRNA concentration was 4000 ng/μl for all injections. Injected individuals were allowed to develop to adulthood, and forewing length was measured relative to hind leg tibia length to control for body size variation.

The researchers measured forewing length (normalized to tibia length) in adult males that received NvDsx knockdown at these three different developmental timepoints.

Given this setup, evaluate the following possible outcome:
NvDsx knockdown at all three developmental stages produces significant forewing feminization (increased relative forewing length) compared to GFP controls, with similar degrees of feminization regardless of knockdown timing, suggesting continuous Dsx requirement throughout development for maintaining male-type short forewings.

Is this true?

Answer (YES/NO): NO